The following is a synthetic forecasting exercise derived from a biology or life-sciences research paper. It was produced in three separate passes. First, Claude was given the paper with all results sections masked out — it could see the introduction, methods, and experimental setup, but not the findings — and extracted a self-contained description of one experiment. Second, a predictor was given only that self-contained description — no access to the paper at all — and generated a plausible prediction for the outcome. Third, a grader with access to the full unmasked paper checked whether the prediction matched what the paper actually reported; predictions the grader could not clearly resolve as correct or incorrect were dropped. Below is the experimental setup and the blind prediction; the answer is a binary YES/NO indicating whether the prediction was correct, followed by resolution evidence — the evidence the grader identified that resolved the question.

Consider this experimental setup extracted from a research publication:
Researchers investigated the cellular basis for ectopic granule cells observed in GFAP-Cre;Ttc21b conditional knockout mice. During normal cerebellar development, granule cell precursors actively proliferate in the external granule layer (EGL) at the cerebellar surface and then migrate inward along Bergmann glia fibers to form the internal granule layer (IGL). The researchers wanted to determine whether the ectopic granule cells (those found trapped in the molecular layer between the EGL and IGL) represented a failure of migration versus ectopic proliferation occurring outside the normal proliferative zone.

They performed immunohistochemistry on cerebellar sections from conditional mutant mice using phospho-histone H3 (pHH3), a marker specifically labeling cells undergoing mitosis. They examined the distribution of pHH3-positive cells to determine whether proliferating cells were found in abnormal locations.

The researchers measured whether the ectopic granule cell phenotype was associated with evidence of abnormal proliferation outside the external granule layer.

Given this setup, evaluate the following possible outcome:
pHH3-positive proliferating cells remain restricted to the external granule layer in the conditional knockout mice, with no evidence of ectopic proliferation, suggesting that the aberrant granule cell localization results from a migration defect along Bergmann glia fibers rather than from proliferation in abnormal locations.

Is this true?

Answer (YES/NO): YES